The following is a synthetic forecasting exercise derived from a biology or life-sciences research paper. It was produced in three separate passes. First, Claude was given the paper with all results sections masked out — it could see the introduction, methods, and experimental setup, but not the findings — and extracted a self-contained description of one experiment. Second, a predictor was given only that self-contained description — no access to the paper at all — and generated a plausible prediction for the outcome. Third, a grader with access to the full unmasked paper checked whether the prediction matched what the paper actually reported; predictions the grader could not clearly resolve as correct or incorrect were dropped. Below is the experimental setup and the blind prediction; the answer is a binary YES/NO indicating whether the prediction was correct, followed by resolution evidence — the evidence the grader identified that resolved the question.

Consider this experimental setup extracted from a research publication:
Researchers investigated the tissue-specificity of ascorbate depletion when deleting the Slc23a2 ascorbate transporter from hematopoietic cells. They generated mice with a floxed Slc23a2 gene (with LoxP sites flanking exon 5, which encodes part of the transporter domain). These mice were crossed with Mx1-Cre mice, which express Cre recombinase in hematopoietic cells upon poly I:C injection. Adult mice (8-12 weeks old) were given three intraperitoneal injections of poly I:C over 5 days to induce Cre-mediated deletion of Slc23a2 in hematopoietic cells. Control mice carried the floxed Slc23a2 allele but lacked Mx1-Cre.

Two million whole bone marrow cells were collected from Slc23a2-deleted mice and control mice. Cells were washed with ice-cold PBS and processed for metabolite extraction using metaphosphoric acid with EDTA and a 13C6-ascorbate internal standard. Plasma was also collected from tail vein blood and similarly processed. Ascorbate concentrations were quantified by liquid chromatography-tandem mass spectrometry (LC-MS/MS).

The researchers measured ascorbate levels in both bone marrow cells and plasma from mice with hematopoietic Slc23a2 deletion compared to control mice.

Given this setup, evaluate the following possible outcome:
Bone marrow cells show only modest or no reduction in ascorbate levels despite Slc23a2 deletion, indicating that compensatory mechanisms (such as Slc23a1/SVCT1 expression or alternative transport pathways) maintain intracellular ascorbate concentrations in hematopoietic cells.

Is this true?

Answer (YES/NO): NO